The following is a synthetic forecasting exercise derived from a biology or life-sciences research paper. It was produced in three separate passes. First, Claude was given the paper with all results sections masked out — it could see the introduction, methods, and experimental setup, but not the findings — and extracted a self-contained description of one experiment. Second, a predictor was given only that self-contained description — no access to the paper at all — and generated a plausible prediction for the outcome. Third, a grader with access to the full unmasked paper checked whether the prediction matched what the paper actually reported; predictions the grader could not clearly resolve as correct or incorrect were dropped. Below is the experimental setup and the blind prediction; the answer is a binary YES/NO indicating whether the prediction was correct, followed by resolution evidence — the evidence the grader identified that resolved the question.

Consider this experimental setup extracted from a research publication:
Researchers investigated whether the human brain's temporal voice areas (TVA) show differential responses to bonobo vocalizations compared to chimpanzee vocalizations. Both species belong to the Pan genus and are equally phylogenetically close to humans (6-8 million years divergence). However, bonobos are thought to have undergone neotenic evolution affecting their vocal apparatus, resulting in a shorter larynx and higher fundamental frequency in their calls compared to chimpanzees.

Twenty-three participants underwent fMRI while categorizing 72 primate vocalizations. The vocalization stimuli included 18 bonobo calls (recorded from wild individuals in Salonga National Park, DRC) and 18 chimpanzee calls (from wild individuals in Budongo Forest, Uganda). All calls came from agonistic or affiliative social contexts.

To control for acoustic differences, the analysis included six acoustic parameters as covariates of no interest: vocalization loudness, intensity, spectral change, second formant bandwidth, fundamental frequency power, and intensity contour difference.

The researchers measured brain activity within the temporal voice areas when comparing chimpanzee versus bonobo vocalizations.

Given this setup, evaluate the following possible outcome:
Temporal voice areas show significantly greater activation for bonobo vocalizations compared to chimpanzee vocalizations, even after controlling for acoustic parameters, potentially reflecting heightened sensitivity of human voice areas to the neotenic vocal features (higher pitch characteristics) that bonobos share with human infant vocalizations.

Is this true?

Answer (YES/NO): NO